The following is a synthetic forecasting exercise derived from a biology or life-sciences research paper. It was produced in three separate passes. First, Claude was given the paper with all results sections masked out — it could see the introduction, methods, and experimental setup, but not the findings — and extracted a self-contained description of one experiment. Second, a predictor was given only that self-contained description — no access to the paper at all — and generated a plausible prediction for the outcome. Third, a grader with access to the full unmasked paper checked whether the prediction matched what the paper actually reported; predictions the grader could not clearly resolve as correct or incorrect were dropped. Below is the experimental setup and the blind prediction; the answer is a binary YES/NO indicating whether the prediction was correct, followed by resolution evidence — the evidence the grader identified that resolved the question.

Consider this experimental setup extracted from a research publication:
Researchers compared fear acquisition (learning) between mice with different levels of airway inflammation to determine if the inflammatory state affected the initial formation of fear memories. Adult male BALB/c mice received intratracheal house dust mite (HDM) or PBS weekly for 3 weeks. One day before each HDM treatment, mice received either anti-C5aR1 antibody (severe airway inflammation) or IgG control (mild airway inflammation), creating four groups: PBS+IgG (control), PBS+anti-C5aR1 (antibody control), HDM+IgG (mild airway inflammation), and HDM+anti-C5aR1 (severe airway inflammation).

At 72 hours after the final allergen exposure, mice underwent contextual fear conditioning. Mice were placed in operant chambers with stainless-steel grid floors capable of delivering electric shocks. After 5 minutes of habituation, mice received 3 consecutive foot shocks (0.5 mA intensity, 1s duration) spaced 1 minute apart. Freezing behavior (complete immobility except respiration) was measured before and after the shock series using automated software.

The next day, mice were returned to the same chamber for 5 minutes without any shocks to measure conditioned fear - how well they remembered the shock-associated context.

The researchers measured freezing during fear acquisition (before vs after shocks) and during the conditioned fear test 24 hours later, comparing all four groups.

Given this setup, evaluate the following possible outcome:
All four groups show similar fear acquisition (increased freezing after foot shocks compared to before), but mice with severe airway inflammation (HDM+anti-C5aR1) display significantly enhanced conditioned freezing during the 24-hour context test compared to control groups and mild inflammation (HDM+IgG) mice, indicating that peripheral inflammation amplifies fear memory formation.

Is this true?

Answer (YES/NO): NO